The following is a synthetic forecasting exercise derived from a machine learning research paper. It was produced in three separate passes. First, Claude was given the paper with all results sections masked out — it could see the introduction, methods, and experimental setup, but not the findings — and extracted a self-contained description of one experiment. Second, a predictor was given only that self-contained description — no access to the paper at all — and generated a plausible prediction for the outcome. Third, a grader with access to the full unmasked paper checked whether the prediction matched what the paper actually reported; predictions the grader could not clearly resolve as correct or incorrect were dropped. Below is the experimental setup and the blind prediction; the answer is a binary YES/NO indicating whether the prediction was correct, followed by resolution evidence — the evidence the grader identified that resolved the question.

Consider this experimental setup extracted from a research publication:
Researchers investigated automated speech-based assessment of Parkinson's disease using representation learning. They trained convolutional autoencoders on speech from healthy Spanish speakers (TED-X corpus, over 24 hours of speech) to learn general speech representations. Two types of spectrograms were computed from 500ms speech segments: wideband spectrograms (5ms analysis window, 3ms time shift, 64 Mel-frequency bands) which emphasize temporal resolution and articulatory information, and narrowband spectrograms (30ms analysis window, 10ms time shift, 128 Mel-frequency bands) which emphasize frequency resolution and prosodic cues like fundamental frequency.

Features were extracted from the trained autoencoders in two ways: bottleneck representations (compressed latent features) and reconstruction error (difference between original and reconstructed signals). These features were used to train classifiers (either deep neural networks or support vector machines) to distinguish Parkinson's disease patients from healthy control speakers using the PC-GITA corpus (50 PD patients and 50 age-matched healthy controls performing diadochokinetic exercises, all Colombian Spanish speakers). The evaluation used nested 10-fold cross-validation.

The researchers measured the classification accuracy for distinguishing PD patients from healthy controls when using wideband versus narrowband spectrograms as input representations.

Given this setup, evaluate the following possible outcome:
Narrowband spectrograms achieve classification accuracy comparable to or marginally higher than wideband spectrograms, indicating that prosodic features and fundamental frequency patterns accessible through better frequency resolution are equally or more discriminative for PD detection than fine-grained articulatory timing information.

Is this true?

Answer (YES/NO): YES